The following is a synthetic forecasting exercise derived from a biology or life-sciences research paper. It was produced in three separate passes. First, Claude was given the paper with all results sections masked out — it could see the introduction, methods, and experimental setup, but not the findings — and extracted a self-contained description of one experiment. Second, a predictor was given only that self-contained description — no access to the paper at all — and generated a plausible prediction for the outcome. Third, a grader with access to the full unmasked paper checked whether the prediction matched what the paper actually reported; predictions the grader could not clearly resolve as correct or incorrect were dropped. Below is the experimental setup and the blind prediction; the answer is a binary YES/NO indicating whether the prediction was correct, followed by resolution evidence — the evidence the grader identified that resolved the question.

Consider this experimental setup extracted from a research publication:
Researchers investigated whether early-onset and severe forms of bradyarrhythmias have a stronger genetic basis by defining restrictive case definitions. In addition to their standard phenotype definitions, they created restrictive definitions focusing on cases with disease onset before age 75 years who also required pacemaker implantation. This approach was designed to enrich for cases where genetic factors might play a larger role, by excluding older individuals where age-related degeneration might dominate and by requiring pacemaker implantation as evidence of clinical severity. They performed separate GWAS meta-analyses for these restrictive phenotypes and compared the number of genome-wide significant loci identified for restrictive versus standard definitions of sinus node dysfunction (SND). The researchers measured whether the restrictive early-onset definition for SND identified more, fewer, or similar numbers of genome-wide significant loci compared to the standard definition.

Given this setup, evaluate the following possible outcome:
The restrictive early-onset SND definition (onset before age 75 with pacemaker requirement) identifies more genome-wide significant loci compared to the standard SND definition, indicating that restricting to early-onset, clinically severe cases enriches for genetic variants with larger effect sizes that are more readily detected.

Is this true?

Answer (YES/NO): NO